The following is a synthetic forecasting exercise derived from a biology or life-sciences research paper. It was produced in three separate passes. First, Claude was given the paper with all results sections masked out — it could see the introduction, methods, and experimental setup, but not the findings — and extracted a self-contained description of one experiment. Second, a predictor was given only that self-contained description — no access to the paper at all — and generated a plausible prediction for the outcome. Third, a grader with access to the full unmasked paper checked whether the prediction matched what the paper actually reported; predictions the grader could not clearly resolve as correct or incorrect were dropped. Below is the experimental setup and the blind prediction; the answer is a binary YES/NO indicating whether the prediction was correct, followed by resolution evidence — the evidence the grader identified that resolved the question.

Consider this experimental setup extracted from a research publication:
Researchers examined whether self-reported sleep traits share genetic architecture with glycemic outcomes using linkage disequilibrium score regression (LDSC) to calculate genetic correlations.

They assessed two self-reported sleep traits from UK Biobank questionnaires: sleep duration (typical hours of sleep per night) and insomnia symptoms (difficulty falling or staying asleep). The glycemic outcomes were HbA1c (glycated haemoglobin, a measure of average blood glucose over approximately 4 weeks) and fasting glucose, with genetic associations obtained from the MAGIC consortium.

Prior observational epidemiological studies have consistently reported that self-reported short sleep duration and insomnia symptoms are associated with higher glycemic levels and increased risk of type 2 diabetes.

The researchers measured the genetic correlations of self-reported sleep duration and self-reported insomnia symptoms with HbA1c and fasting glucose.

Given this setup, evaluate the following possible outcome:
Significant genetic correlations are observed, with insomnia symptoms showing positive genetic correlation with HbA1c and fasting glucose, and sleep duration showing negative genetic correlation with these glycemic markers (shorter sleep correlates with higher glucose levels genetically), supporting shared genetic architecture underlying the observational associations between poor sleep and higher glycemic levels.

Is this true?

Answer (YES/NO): NO